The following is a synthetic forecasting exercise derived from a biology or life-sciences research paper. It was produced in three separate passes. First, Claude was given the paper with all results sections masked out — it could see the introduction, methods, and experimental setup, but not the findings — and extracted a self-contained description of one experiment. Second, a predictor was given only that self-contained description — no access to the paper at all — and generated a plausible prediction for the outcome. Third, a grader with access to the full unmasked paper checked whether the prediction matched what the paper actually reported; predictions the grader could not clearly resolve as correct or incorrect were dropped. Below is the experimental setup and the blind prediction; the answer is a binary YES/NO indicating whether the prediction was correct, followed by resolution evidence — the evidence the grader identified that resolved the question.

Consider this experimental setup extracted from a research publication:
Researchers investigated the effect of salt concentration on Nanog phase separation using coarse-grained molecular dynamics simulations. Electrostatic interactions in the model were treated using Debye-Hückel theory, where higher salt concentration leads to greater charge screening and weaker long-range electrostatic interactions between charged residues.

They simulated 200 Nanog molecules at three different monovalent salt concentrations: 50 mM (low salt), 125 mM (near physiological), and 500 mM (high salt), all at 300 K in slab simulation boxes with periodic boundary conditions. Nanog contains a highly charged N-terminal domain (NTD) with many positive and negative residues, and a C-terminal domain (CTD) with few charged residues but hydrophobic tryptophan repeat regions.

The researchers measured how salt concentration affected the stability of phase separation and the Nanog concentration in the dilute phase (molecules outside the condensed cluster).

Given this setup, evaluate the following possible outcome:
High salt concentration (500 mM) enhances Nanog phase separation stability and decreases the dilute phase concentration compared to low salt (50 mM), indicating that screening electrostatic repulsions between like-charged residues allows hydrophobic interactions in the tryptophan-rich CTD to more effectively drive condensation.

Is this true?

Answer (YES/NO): NO